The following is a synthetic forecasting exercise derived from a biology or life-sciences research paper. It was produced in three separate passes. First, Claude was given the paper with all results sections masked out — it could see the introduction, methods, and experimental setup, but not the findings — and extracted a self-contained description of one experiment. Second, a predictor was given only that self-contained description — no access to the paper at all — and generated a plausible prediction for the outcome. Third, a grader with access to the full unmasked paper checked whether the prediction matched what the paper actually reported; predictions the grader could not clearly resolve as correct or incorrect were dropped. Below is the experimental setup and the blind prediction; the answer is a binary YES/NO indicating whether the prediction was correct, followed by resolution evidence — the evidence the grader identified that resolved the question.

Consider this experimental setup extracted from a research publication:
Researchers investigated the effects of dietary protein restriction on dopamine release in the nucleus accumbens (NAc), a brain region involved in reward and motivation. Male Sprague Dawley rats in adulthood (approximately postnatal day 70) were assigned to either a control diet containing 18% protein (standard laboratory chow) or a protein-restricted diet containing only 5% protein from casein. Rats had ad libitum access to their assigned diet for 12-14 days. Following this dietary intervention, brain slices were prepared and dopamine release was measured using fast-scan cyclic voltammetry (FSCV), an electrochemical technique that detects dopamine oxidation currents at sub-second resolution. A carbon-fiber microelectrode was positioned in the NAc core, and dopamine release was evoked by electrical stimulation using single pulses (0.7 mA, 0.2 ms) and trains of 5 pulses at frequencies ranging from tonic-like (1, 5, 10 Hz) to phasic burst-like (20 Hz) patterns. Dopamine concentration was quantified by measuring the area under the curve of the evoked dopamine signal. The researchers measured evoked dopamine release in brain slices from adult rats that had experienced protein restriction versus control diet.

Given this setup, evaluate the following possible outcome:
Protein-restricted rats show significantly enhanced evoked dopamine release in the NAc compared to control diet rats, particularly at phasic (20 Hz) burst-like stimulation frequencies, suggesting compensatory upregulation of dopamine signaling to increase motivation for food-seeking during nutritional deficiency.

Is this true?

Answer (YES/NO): NO